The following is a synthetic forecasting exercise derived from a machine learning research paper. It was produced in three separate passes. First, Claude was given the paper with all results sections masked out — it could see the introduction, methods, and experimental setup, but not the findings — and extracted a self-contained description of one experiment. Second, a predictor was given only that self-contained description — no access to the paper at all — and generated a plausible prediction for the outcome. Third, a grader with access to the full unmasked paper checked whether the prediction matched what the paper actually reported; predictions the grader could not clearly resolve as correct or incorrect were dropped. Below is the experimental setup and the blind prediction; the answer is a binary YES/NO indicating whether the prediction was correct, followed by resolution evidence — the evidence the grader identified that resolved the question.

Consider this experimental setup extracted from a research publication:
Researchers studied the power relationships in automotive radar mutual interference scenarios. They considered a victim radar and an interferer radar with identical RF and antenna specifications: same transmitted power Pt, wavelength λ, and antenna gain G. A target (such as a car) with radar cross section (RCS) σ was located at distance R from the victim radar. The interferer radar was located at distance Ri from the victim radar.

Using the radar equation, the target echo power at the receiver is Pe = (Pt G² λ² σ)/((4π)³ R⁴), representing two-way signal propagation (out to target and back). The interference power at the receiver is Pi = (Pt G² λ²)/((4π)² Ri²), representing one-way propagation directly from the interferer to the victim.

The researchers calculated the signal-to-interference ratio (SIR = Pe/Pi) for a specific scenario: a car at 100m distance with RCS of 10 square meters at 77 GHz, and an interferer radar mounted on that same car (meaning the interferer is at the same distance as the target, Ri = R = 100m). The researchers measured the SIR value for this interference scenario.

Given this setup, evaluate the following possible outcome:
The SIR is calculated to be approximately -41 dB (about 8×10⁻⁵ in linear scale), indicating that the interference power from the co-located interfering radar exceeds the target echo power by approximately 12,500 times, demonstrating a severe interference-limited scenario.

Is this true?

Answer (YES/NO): YES